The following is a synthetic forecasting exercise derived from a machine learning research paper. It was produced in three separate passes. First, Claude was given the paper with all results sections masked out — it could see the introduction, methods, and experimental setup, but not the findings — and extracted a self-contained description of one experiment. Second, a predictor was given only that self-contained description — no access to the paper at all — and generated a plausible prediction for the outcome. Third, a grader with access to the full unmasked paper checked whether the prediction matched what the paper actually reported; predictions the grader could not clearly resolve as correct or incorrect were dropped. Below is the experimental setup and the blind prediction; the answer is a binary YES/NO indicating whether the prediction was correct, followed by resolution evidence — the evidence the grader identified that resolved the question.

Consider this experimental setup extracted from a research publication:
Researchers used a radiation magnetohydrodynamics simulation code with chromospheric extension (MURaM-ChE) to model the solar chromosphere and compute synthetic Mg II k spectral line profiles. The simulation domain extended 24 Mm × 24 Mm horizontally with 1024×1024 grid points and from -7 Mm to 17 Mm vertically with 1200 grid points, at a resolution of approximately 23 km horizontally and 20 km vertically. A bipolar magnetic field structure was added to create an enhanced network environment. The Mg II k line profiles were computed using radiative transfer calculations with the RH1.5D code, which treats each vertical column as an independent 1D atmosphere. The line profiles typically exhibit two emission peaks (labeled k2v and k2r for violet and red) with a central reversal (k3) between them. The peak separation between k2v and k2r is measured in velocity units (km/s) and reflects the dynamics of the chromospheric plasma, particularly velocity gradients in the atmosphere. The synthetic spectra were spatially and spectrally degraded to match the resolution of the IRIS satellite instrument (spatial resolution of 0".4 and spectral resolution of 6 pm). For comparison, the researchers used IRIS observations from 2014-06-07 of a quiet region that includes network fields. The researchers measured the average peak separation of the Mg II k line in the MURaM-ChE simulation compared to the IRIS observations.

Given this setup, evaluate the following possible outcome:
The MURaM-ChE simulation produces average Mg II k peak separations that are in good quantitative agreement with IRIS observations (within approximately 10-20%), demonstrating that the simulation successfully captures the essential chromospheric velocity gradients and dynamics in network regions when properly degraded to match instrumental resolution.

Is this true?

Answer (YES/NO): NO